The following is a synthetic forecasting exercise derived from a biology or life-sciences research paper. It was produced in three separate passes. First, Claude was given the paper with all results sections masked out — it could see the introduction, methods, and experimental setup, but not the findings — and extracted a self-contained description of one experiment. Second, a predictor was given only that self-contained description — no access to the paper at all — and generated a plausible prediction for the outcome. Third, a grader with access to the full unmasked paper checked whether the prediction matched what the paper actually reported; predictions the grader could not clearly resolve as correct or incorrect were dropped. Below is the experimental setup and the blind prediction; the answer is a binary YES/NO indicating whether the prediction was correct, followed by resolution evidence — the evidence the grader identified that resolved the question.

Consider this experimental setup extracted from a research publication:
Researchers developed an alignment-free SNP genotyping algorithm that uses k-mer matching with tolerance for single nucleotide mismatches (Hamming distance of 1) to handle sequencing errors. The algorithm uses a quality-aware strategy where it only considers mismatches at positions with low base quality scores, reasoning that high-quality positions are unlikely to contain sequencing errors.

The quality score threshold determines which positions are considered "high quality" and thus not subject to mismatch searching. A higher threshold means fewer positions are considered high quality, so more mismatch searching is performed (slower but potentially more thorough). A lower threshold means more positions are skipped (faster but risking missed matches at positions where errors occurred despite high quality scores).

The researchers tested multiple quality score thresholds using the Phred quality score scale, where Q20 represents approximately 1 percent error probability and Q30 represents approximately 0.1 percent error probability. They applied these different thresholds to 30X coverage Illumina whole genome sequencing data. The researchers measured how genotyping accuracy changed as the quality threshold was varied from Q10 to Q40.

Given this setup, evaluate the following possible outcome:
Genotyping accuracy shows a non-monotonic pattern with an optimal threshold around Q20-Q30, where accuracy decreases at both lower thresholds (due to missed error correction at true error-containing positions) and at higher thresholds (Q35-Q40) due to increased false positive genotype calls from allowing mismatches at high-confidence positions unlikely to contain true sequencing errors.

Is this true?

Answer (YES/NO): NO